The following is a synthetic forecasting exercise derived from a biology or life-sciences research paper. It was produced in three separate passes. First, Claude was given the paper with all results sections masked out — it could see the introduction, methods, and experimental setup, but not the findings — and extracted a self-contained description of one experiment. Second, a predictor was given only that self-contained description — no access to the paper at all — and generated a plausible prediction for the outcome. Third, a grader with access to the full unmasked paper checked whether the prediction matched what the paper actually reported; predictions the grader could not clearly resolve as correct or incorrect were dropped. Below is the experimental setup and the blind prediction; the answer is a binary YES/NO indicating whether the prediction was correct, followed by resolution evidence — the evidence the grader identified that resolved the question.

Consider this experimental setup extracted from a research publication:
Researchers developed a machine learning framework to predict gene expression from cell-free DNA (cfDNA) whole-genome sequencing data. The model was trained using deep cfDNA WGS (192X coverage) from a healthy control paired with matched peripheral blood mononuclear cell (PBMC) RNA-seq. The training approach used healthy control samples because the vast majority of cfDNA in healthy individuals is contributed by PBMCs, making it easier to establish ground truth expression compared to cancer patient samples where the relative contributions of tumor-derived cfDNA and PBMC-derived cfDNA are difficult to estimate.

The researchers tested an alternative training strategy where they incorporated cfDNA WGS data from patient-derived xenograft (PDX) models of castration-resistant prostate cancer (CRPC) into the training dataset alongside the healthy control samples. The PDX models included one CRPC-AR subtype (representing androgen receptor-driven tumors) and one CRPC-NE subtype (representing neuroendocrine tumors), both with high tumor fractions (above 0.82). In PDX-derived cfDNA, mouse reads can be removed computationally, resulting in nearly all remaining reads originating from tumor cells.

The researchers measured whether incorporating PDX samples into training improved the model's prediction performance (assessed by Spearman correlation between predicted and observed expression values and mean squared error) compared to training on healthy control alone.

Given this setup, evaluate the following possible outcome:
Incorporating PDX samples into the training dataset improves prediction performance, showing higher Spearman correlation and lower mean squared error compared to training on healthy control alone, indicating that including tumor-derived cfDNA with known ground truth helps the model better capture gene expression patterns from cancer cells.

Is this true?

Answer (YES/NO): NO